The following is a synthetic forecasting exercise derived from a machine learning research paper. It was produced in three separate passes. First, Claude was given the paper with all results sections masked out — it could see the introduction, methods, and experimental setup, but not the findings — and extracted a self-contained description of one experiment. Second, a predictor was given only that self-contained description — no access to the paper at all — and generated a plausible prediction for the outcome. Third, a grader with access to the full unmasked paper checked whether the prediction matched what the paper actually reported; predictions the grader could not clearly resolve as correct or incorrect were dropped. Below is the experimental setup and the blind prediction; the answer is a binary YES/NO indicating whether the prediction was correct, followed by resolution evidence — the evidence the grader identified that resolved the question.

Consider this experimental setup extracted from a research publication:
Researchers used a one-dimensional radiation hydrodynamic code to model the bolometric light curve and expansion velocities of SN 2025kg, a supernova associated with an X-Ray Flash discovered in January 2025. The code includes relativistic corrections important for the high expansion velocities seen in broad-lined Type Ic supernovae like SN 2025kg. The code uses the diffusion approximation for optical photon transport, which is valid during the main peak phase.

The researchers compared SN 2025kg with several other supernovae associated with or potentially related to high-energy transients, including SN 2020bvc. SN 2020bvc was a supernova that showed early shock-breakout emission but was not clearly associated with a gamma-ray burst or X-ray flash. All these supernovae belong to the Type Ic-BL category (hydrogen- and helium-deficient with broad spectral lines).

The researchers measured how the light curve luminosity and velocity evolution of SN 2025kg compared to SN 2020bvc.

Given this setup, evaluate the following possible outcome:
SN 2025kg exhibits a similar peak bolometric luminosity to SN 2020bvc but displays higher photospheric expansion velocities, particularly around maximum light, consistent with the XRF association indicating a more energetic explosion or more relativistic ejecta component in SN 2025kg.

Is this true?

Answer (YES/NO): NO